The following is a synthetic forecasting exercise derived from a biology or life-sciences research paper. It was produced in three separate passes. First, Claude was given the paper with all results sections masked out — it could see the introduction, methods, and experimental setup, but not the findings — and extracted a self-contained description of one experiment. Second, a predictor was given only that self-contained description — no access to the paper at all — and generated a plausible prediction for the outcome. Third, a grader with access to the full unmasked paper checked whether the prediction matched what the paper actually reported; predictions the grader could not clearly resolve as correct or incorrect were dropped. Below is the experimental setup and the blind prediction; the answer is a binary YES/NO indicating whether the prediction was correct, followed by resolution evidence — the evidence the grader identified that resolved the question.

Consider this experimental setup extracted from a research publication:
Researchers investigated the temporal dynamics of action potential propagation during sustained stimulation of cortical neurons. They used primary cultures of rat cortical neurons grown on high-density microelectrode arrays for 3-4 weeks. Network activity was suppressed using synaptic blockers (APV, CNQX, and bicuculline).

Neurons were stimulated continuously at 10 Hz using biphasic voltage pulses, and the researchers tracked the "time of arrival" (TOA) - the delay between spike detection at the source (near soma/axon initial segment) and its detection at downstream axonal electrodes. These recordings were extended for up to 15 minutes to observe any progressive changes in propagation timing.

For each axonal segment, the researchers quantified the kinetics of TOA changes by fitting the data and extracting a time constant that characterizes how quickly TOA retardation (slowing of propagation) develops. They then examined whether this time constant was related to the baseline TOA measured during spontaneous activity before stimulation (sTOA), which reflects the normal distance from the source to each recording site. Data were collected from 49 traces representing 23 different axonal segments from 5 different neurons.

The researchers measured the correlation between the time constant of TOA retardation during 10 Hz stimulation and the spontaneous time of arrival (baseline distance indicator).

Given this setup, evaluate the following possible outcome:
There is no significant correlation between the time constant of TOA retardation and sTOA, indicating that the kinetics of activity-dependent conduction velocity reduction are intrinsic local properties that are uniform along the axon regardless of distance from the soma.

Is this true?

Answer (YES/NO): NO